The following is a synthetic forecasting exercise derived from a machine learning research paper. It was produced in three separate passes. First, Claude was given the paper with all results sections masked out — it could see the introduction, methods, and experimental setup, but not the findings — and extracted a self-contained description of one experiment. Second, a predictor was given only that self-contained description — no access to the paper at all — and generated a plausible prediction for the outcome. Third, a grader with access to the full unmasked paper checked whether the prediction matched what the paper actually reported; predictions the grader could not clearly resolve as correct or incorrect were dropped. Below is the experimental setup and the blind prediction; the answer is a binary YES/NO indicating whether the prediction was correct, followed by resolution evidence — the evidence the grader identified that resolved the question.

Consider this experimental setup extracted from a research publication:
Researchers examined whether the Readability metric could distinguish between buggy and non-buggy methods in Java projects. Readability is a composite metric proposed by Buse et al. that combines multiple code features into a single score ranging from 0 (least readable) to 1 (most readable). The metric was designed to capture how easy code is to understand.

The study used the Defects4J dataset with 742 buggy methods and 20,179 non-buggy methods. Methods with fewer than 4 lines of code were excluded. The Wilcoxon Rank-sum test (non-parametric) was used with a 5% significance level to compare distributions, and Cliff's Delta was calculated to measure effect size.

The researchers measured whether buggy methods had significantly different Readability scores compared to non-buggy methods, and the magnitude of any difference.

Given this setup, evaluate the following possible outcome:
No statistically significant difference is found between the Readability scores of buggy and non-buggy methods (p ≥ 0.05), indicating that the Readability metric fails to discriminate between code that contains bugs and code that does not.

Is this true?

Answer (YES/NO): NO